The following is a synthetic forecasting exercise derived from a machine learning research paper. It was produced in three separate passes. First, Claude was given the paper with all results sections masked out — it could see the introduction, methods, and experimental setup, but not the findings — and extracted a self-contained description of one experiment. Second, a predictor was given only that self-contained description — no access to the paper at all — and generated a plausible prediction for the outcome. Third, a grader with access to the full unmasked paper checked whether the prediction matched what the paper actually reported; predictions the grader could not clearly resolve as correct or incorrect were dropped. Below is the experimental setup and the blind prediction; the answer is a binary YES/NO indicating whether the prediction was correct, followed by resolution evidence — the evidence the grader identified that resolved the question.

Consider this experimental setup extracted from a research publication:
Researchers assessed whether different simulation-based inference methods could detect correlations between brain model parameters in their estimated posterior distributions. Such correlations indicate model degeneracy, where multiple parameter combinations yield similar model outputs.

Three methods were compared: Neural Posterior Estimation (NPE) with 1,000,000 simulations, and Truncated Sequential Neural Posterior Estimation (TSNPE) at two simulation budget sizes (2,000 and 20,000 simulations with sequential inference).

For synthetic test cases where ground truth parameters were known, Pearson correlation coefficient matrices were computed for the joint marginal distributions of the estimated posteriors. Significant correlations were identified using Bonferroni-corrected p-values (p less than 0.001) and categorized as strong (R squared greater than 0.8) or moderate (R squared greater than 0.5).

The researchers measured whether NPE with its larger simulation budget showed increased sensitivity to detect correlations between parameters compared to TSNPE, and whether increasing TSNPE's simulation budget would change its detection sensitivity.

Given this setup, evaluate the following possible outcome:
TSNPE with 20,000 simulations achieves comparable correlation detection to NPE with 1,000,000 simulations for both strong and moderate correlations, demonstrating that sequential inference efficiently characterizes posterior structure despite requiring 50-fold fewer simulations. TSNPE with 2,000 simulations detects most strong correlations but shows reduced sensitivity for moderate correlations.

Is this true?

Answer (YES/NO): NO